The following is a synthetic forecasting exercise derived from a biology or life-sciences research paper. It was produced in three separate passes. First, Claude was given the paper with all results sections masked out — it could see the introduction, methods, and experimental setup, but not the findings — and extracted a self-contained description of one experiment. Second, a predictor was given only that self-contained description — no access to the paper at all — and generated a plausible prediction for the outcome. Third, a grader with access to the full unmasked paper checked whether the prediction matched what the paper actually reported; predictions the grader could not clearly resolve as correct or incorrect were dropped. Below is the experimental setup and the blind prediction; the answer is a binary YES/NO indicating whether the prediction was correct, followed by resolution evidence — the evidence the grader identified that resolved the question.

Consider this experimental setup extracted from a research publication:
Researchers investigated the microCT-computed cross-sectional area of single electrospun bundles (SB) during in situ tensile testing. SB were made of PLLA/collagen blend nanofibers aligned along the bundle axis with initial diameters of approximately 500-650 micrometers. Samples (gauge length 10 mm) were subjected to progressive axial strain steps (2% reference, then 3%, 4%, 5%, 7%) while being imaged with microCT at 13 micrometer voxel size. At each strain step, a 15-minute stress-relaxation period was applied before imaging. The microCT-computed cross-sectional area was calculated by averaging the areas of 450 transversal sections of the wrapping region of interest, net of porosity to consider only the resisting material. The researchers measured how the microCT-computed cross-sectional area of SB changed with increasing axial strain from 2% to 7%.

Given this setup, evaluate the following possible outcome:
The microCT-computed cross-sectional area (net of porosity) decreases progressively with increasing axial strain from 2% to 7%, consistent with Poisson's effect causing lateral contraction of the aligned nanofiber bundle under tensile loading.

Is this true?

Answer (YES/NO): YES